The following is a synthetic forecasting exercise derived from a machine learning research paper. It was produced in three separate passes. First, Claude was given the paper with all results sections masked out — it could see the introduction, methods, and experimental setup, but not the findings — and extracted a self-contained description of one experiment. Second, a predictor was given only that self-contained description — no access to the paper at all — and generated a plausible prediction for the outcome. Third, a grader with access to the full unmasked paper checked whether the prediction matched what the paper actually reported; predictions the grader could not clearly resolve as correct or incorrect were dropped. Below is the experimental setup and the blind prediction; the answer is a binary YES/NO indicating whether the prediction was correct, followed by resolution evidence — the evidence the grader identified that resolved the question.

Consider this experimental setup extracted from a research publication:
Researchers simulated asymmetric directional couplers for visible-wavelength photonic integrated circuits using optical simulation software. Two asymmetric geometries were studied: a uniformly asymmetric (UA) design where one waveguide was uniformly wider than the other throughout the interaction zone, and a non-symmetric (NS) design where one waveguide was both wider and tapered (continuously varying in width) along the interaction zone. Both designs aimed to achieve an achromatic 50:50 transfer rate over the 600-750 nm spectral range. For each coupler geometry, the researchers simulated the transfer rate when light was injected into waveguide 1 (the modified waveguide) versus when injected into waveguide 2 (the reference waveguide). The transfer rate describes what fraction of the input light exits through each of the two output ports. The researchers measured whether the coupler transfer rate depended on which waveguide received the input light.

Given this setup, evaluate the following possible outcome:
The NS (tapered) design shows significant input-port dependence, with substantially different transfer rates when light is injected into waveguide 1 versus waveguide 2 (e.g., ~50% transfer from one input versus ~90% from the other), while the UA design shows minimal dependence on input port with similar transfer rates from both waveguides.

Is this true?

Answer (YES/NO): NO